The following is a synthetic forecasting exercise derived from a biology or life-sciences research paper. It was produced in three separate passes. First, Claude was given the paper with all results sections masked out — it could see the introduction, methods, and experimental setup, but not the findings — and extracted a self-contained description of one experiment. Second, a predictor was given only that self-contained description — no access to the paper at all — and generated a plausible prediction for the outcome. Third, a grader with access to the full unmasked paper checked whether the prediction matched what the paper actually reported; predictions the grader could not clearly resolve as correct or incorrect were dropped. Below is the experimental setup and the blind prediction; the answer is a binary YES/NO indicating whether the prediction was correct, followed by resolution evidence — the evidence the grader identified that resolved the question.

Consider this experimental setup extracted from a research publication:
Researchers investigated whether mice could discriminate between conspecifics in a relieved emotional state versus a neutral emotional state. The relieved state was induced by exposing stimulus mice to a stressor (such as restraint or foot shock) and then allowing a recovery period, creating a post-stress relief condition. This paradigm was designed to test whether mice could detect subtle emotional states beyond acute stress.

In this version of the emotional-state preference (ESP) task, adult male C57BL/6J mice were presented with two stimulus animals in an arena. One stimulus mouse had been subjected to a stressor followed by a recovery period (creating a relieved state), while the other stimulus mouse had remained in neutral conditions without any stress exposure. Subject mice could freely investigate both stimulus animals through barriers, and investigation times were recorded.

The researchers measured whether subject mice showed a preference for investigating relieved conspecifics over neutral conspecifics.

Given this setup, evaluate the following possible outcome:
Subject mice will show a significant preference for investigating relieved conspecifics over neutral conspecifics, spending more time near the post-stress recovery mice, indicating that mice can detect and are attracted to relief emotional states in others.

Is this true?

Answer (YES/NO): YES